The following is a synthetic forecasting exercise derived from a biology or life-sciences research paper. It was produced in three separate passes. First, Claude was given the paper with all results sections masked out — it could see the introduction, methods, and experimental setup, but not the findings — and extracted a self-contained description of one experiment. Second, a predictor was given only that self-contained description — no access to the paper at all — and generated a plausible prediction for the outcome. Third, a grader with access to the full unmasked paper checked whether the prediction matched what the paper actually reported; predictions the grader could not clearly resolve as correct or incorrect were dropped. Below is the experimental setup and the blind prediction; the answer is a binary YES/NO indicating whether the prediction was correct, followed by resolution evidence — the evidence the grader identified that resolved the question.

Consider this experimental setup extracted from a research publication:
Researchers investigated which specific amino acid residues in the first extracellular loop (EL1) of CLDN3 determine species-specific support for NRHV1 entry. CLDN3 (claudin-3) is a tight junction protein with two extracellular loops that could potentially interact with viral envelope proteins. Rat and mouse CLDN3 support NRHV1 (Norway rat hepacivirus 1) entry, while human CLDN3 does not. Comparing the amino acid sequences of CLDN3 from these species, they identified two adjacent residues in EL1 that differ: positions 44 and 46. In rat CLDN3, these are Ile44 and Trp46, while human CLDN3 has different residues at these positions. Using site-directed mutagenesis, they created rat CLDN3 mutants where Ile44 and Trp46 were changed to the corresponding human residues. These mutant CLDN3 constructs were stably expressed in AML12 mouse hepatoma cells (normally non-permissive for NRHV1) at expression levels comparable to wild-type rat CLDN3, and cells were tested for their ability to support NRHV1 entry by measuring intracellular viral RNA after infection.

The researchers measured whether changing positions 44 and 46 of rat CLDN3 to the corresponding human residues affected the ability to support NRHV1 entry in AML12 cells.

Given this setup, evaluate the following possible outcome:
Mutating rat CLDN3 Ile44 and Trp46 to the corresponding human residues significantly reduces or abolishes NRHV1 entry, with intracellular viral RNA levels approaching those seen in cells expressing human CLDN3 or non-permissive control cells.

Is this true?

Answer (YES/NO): YES